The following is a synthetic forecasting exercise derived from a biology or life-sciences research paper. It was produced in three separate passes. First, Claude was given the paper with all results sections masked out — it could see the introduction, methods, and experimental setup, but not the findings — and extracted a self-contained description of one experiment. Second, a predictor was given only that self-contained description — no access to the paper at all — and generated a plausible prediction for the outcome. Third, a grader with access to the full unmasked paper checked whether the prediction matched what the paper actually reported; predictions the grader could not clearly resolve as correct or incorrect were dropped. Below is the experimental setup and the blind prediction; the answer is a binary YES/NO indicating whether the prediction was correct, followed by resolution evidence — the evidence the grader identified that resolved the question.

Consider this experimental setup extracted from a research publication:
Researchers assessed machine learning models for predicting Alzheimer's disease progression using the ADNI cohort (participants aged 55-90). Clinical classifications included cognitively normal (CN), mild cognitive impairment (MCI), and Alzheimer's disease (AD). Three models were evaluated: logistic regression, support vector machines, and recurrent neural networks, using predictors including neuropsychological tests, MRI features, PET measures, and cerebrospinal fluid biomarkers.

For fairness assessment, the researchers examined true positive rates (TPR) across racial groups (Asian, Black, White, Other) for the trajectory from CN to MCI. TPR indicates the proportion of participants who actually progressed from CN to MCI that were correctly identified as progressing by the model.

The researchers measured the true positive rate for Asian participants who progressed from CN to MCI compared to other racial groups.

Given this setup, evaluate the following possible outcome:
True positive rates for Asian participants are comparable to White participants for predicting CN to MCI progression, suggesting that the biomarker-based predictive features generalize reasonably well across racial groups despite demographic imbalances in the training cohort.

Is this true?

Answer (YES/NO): NO